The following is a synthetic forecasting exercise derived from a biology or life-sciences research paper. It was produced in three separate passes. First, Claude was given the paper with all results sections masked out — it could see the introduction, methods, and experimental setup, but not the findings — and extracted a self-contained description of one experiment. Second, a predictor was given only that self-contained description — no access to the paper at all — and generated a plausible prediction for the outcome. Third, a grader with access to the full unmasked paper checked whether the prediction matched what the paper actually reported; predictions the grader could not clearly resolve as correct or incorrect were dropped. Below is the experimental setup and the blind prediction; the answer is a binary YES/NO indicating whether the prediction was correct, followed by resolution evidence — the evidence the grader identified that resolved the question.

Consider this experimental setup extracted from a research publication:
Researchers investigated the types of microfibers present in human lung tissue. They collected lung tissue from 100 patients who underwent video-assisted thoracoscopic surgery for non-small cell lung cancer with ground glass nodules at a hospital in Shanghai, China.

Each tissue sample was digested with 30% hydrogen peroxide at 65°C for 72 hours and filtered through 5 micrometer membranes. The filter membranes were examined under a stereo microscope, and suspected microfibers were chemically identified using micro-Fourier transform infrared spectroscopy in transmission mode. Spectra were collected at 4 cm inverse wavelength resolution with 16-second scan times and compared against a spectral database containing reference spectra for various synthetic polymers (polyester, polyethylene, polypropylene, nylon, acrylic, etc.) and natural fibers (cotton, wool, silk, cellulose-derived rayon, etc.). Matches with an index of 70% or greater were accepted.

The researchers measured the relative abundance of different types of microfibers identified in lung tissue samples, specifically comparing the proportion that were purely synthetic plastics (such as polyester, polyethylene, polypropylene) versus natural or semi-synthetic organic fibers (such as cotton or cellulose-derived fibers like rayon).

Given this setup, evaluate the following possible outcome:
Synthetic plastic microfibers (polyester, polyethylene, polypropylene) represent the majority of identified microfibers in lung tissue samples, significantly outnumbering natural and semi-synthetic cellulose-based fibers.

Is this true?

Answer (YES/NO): NO